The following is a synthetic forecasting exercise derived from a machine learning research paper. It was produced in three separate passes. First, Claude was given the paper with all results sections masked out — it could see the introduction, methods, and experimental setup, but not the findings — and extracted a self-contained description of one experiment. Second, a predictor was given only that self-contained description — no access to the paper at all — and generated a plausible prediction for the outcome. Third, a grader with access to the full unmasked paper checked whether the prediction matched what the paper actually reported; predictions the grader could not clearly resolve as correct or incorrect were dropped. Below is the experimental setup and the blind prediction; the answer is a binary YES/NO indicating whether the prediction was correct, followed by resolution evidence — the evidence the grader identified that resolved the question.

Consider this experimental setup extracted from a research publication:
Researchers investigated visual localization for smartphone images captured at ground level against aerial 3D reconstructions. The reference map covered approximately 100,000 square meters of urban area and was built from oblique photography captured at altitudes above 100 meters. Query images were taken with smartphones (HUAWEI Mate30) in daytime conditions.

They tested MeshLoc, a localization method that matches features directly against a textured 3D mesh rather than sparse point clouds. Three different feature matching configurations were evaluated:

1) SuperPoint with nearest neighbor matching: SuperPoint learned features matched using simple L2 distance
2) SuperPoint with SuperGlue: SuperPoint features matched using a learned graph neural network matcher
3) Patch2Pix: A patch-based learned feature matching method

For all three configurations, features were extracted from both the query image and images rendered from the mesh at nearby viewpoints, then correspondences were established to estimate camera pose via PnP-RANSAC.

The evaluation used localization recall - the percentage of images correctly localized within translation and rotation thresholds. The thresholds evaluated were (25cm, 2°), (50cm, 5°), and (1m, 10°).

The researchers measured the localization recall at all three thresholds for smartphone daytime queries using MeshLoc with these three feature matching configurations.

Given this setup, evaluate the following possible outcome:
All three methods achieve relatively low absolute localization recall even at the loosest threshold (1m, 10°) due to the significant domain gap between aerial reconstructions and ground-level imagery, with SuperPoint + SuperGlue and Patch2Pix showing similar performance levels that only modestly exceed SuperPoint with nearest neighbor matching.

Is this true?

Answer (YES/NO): NO